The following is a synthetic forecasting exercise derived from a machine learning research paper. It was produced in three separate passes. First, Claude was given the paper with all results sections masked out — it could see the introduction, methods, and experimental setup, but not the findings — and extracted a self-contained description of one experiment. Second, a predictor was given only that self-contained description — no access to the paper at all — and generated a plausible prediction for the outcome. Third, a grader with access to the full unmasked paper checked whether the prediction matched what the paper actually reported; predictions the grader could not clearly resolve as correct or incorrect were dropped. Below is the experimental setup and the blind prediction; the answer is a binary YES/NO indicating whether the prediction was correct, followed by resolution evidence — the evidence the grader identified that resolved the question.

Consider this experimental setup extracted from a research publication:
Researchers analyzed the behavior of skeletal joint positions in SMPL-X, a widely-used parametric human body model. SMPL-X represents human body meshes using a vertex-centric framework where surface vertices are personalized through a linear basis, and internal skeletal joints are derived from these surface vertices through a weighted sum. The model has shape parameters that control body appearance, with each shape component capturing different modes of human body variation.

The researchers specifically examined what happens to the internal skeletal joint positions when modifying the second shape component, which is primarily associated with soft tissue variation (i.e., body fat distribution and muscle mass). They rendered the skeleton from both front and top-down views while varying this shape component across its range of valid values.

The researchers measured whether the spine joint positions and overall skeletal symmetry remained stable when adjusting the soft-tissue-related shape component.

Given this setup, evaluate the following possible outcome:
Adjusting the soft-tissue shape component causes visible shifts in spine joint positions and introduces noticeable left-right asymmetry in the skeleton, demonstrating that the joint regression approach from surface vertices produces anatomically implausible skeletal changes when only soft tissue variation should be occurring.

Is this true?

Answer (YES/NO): YES